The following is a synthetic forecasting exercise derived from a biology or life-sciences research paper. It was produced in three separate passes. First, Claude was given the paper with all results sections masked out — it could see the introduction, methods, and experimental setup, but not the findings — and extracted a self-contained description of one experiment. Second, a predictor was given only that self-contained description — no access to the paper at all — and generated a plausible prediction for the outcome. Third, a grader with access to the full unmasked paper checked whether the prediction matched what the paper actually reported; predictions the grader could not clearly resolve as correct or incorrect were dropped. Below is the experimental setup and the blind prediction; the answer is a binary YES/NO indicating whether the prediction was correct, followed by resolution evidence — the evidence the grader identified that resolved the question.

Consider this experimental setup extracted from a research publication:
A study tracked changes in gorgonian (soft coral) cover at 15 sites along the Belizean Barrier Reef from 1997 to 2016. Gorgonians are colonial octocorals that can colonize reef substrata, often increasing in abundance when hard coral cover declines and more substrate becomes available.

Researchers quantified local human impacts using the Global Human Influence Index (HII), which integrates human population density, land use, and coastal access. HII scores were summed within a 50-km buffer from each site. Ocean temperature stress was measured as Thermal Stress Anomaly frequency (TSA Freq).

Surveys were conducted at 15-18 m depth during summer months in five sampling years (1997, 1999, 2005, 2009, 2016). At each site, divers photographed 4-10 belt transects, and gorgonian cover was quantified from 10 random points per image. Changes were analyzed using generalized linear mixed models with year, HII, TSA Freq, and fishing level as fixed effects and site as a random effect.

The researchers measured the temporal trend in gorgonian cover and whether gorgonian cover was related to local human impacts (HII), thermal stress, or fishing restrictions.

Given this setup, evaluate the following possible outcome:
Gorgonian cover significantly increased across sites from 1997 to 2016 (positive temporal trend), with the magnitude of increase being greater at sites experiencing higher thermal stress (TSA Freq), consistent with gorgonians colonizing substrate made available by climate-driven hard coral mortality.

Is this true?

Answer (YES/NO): NO